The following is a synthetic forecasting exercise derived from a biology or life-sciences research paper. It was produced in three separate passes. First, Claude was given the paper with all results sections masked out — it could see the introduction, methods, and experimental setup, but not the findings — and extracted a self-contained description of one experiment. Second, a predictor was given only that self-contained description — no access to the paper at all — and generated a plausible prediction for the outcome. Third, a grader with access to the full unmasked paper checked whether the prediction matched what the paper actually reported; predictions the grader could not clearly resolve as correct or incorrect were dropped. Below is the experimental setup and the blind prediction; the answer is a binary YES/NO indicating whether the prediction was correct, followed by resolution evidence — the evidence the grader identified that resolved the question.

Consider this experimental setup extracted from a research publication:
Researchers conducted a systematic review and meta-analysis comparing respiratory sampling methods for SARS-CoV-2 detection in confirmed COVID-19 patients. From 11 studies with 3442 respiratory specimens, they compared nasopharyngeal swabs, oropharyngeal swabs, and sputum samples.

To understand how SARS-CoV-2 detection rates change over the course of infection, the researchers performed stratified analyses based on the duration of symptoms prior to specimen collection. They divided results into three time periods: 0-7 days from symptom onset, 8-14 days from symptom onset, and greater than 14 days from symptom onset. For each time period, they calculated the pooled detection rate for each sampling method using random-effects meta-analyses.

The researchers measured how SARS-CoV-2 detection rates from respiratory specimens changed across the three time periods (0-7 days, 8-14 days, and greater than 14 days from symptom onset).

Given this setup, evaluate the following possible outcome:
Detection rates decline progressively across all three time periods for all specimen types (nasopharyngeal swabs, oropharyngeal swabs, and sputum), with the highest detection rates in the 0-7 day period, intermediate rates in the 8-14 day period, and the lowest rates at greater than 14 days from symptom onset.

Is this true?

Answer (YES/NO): YES